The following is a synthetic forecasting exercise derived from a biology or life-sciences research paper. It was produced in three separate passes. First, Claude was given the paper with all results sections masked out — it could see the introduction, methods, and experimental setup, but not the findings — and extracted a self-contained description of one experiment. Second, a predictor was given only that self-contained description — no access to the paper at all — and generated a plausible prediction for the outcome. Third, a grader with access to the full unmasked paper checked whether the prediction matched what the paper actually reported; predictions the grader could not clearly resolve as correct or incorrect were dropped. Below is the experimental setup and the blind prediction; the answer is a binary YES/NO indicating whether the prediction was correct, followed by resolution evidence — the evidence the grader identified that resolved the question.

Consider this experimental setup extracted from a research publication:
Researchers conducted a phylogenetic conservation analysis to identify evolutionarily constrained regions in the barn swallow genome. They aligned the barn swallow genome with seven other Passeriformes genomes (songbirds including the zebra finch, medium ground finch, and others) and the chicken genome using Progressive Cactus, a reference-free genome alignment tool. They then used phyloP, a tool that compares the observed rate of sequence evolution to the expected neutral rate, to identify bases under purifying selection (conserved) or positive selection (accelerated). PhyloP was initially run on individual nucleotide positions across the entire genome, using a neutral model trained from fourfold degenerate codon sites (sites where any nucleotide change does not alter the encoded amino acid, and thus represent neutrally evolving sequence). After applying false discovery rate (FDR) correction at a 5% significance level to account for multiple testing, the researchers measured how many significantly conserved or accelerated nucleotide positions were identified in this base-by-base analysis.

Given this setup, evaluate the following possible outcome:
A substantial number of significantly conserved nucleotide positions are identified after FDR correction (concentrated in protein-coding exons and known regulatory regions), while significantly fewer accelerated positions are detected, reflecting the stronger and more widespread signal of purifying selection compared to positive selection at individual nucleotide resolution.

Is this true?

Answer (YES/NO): NO